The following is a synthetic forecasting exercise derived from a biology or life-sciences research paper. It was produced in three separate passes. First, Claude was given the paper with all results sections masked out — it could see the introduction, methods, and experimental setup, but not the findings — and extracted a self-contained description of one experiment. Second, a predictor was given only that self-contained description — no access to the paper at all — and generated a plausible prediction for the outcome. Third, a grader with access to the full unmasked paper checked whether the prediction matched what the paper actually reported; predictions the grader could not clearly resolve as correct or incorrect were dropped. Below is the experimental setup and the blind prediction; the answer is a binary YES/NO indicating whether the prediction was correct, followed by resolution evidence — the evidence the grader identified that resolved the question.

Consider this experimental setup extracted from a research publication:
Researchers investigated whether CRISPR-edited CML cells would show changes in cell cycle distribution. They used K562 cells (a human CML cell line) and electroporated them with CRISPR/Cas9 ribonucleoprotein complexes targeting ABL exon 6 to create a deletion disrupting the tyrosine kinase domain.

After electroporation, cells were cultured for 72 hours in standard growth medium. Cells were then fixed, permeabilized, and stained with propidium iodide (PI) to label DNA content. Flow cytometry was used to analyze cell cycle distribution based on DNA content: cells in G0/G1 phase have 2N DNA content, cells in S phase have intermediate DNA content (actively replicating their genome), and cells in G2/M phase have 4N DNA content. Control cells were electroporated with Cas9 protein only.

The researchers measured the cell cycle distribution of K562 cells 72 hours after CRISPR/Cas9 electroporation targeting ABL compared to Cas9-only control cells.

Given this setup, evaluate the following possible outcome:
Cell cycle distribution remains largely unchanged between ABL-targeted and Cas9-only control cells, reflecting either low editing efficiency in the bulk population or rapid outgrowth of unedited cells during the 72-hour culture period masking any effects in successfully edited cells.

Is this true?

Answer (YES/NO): NO